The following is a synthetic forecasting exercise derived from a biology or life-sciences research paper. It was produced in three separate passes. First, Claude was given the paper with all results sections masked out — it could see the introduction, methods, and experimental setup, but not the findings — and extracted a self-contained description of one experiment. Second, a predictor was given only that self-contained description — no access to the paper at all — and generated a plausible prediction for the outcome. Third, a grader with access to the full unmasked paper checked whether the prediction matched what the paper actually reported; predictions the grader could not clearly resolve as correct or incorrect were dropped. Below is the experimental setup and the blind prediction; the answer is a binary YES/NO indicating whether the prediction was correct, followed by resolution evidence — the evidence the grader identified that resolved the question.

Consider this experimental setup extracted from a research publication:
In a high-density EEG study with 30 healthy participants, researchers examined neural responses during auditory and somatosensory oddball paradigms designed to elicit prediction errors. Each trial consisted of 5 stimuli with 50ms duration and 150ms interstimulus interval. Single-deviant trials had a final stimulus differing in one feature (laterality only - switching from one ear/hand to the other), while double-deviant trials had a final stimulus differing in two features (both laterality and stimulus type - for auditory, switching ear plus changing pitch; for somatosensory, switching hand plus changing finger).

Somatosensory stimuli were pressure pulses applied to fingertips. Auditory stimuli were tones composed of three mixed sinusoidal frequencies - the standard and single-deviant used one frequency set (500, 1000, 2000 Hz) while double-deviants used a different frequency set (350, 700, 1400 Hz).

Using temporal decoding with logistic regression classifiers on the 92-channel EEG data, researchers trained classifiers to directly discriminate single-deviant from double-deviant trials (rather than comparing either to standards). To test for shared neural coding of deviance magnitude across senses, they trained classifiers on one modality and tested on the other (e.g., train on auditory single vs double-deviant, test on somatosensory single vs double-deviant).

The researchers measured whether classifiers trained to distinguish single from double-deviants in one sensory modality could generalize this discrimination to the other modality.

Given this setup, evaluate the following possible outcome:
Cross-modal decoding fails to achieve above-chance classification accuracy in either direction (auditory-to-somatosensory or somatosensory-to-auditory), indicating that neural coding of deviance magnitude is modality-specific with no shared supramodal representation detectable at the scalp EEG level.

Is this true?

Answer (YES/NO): NO